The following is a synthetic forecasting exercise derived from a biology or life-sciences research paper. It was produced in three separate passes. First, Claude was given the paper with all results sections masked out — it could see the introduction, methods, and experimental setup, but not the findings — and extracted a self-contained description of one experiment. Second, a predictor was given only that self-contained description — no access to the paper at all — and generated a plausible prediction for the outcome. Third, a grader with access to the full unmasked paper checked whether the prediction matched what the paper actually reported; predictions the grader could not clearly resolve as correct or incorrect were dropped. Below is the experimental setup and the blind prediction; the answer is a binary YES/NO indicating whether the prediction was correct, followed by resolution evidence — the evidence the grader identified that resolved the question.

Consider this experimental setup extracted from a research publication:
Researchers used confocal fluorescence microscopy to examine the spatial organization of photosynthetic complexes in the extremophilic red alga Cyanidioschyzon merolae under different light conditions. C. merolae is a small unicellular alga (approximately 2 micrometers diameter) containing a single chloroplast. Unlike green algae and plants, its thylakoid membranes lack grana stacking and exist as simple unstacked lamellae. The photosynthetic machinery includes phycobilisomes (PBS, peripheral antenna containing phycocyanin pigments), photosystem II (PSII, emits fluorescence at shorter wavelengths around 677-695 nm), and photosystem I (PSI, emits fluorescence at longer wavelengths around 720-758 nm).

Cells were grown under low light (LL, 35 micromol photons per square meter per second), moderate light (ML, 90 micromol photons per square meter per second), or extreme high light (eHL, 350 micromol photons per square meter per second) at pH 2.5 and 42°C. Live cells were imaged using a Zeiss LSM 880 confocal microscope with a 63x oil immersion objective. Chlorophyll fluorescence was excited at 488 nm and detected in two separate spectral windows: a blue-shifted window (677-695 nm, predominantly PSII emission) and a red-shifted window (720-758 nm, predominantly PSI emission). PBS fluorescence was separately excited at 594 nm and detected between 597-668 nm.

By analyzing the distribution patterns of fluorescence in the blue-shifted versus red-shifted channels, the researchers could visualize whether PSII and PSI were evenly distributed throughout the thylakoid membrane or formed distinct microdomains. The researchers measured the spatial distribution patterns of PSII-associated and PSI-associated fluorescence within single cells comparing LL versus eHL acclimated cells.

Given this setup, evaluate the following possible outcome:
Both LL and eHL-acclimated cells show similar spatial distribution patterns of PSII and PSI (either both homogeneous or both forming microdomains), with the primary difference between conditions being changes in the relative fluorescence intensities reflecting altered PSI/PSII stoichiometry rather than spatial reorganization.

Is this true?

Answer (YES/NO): NO